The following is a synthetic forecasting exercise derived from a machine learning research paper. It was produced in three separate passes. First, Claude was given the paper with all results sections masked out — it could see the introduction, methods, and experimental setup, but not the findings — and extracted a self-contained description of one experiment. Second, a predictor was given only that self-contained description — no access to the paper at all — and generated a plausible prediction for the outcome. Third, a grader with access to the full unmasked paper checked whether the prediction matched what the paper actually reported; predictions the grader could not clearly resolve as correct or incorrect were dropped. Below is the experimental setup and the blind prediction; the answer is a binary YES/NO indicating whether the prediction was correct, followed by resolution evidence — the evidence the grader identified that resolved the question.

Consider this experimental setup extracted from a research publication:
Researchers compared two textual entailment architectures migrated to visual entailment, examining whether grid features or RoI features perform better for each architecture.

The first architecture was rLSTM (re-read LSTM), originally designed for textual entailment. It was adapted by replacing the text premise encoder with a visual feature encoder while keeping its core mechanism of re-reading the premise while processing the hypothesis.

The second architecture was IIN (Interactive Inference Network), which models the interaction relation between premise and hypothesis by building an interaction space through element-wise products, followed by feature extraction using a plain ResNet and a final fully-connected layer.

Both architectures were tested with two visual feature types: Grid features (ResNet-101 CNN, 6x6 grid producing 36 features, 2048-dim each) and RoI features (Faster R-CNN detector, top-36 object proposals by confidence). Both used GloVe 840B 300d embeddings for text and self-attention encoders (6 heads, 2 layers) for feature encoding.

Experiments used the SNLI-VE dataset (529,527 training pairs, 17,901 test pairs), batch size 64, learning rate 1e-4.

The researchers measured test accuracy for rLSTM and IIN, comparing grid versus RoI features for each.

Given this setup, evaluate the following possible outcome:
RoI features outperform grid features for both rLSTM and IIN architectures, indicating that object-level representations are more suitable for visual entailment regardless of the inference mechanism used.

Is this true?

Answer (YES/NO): NO